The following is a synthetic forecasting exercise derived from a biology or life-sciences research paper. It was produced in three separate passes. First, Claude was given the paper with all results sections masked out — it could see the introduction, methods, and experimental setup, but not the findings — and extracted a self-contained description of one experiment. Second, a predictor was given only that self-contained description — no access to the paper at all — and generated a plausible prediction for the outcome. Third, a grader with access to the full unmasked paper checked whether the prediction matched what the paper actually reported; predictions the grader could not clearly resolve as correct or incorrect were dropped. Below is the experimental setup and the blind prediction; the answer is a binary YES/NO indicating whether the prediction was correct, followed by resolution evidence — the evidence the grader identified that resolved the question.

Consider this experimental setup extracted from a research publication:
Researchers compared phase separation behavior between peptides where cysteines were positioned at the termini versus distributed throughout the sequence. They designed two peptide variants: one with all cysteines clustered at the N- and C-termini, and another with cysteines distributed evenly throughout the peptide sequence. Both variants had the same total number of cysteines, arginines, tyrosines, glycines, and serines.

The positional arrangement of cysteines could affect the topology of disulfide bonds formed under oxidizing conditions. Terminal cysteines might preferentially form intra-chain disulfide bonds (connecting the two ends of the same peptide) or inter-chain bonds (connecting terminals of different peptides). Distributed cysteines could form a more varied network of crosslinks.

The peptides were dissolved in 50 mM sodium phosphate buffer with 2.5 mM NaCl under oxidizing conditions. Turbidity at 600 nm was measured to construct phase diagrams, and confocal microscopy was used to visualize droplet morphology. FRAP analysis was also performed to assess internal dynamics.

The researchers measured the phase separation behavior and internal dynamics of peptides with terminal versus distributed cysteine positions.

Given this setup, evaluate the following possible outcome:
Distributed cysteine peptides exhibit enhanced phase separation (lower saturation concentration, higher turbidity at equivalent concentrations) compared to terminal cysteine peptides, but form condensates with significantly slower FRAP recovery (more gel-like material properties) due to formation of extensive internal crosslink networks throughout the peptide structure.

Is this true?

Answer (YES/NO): NO